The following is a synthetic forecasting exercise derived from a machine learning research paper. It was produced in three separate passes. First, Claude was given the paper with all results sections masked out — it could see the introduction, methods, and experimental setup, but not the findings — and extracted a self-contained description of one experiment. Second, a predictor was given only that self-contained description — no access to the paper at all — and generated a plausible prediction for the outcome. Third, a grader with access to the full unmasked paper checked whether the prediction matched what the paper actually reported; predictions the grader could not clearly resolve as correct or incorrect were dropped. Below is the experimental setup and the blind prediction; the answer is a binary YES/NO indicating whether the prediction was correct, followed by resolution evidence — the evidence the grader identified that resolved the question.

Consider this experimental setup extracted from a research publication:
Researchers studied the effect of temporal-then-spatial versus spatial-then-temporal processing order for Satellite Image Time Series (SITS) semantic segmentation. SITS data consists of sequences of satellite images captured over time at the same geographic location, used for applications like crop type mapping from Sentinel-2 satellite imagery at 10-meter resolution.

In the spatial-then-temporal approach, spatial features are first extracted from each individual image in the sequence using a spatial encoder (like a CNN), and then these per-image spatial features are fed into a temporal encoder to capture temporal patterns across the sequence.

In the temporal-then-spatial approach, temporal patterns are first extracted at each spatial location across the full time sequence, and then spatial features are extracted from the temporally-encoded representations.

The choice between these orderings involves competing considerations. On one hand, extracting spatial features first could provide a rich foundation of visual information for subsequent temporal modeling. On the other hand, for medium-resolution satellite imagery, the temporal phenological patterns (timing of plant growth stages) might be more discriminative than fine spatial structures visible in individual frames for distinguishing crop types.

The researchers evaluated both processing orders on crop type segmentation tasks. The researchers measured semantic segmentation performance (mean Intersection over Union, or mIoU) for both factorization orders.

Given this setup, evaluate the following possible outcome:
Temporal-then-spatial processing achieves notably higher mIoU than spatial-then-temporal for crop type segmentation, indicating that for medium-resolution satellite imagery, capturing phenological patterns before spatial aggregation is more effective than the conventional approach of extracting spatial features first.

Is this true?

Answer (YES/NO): YES